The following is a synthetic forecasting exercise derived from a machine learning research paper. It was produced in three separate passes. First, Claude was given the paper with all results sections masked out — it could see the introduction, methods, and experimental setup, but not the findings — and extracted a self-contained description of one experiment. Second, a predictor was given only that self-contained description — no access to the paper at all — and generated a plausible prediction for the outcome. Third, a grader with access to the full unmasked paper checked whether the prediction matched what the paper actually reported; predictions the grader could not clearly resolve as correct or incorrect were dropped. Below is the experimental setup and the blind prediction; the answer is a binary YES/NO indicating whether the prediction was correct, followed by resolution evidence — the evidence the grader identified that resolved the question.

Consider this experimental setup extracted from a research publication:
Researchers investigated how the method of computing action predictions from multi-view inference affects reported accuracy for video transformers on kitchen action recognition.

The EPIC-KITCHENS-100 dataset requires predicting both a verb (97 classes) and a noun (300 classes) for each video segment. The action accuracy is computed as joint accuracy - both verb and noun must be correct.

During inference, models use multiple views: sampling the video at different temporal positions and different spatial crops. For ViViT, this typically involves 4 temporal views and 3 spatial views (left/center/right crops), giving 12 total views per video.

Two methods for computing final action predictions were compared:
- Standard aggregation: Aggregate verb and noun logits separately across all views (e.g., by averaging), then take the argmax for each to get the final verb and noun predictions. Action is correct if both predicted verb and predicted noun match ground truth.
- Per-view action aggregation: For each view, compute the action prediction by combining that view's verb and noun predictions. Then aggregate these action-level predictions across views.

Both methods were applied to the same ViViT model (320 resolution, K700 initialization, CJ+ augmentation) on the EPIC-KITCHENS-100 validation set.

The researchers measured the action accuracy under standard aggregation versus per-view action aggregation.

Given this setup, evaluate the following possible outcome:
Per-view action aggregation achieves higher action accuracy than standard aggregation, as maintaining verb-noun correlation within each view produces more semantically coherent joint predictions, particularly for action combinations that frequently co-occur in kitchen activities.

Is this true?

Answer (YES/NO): YES